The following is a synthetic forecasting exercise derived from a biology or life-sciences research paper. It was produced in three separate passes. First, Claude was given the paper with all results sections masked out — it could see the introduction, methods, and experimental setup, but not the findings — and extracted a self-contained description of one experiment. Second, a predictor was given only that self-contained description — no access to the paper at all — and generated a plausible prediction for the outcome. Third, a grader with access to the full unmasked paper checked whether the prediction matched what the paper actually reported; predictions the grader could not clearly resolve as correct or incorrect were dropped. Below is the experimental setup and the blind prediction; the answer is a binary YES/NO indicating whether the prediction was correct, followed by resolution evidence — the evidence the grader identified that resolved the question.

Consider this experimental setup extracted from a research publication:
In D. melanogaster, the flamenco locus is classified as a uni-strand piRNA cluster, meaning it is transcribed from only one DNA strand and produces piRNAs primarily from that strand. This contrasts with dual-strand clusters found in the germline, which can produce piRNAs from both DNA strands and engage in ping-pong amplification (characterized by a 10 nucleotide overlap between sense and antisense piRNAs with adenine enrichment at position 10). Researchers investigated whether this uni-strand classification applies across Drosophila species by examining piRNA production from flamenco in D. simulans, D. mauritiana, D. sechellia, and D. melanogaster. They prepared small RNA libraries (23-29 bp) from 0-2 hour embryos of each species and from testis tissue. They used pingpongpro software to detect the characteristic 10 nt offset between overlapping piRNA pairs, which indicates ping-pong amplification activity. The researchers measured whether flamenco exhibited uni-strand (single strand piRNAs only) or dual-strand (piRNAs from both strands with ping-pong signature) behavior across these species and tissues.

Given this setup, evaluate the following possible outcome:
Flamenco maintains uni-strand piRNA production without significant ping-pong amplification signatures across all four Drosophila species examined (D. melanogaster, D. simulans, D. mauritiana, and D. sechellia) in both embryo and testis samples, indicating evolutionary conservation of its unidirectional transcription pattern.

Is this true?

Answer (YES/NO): NO